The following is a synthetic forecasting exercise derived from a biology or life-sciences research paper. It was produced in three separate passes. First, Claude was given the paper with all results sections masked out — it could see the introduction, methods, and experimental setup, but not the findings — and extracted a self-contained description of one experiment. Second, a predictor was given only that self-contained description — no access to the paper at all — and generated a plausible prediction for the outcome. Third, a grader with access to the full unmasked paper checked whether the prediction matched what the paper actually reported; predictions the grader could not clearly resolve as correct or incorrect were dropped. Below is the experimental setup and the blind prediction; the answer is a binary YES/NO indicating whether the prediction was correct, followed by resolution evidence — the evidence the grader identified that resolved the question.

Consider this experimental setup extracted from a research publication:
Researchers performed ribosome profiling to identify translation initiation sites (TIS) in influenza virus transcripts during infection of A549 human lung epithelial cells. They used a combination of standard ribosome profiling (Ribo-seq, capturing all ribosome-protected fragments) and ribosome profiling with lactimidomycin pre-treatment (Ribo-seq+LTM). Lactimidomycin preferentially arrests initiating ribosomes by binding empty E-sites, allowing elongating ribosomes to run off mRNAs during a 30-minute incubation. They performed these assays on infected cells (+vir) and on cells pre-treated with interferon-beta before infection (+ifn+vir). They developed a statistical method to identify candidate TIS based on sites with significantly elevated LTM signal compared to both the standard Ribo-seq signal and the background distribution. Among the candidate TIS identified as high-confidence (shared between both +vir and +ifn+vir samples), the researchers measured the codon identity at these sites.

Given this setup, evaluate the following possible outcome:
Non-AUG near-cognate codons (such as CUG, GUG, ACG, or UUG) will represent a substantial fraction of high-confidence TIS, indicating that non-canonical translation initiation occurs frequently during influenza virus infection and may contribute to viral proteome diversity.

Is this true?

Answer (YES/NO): NO